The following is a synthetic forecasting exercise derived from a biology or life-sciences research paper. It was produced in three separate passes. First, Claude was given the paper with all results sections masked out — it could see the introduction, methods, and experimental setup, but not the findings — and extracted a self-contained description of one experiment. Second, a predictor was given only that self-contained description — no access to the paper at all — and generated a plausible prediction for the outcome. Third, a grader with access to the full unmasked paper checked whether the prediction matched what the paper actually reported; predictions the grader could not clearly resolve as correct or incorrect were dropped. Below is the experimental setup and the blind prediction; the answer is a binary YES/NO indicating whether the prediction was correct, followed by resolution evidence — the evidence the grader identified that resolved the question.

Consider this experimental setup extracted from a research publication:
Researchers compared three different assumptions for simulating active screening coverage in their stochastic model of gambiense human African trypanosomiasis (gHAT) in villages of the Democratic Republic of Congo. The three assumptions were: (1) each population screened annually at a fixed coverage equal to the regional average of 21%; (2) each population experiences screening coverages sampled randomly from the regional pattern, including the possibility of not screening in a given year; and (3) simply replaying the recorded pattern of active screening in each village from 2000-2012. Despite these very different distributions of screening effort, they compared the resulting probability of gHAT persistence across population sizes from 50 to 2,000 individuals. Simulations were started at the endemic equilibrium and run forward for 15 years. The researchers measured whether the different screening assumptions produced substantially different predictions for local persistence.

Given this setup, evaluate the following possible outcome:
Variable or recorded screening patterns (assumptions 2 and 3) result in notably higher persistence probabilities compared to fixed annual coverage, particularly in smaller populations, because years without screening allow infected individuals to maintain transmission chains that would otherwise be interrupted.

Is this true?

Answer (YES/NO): NO